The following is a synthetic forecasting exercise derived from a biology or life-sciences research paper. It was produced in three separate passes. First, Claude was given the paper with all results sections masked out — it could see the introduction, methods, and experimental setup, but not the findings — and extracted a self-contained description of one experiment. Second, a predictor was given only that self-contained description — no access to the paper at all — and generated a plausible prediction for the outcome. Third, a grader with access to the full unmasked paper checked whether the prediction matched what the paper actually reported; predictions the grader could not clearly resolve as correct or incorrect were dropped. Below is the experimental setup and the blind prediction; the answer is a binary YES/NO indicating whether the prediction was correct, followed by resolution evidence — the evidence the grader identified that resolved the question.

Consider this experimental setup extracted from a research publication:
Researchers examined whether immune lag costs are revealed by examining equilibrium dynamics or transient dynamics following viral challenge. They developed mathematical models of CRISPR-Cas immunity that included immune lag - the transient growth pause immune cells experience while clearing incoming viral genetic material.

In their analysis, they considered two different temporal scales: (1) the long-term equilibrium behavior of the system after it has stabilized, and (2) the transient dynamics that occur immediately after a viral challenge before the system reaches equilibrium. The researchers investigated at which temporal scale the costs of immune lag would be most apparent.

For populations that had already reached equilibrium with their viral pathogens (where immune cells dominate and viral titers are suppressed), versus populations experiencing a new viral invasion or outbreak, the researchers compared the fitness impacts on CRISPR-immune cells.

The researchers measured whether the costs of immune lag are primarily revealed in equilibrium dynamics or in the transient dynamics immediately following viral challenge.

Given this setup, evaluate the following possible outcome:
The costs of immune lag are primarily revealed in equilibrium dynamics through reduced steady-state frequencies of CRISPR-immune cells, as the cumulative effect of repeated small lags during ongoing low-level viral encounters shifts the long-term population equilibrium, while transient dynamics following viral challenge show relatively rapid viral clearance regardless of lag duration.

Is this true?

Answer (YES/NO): NO